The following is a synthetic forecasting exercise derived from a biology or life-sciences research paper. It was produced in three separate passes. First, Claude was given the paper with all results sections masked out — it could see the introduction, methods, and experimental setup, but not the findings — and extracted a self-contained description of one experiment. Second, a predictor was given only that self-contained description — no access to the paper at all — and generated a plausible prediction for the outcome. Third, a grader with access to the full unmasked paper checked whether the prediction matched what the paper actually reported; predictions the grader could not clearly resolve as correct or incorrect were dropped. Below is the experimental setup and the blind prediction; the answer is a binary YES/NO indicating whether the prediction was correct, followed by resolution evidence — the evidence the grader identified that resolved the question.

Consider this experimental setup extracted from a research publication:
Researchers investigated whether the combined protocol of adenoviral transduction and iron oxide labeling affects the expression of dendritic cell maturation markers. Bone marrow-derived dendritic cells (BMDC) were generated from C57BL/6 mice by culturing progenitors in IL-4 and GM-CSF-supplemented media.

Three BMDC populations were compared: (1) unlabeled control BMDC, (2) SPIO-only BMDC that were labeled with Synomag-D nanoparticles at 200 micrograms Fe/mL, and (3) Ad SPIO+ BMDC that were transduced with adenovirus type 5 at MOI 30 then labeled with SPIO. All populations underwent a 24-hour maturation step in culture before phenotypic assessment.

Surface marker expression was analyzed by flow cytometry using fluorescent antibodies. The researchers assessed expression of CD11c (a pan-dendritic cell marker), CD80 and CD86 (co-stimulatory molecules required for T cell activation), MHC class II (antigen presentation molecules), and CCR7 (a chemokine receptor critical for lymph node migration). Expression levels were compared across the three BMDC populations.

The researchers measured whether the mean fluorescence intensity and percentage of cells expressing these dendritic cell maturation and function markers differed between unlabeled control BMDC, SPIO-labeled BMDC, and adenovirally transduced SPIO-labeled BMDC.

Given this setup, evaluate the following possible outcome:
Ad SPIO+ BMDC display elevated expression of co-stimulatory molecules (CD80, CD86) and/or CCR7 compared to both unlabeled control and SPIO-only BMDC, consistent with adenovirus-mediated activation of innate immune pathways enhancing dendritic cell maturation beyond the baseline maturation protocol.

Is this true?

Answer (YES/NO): NO